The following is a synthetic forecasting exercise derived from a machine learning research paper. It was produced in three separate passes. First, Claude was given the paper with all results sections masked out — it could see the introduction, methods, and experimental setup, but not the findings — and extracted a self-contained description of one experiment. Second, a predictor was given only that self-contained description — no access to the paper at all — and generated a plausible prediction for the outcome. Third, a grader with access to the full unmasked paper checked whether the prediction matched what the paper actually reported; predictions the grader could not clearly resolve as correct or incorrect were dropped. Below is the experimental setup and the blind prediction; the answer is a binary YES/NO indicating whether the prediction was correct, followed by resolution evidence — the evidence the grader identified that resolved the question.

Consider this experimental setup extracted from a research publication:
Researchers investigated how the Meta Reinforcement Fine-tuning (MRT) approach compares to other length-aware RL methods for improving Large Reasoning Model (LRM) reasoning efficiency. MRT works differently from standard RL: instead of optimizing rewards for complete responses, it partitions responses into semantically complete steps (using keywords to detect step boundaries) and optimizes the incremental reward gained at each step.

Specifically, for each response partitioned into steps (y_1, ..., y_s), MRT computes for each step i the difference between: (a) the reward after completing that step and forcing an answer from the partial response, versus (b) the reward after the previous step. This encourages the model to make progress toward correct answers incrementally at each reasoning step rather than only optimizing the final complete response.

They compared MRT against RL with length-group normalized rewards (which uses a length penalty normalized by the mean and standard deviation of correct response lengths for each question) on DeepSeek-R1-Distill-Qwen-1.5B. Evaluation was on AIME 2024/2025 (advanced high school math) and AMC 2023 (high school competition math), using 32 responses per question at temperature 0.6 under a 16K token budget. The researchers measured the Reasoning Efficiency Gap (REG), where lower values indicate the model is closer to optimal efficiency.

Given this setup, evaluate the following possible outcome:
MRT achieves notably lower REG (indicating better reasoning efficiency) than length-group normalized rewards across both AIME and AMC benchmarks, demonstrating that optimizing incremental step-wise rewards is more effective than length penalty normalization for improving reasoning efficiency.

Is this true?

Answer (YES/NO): NO